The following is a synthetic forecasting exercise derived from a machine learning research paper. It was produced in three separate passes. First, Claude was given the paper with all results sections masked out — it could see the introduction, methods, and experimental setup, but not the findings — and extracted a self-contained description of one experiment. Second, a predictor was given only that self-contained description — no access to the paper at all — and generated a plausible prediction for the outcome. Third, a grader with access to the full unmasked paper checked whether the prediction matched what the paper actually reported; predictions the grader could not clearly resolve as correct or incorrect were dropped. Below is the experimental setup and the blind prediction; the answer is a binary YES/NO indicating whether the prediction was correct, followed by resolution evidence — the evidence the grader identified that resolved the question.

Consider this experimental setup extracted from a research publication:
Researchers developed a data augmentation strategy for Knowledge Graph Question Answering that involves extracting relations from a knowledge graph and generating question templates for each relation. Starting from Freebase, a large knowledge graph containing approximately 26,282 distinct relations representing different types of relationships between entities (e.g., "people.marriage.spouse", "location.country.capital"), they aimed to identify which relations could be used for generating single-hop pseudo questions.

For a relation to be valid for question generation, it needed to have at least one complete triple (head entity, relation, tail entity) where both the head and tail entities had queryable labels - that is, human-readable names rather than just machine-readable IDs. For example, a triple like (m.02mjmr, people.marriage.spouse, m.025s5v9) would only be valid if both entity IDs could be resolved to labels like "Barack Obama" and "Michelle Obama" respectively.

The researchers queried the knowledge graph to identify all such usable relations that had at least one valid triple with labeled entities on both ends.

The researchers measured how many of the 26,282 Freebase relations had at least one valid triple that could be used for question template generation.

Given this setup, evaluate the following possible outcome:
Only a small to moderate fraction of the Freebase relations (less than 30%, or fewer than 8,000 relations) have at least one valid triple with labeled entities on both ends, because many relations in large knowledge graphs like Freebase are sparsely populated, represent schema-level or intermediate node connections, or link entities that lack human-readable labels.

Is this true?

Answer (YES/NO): NO